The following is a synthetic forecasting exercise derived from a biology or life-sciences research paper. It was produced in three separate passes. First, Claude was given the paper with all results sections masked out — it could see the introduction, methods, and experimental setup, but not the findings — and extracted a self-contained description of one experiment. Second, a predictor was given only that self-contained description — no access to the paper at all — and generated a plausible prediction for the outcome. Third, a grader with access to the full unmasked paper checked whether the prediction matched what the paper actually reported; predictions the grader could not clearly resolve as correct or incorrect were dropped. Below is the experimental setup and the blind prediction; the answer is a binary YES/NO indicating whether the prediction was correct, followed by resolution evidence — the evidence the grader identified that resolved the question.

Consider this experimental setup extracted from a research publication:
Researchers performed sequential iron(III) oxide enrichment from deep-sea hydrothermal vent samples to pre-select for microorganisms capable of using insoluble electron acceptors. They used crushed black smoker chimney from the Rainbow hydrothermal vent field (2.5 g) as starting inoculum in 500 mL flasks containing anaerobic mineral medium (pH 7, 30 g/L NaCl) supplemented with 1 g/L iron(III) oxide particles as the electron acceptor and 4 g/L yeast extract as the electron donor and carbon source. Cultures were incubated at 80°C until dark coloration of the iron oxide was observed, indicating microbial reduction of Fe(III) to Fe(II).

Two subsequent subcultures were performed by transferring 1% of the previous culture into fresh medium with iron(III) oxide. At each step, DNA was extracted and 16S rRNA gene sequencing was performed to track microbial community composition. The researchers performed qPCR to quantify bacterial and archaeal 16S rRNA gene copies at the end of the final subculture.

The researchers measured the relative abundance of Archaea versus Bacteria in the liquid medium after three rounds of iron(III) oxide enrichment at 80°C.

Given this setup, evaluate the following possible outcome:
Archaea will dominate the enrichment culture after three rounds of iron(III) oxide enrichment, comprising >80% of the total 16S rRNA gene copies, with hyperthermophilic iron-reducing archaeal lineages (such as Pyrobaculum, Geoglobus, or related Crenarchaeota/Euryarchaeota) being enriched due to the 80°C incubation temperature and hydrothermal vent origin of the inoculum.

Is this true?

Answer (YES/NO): NO